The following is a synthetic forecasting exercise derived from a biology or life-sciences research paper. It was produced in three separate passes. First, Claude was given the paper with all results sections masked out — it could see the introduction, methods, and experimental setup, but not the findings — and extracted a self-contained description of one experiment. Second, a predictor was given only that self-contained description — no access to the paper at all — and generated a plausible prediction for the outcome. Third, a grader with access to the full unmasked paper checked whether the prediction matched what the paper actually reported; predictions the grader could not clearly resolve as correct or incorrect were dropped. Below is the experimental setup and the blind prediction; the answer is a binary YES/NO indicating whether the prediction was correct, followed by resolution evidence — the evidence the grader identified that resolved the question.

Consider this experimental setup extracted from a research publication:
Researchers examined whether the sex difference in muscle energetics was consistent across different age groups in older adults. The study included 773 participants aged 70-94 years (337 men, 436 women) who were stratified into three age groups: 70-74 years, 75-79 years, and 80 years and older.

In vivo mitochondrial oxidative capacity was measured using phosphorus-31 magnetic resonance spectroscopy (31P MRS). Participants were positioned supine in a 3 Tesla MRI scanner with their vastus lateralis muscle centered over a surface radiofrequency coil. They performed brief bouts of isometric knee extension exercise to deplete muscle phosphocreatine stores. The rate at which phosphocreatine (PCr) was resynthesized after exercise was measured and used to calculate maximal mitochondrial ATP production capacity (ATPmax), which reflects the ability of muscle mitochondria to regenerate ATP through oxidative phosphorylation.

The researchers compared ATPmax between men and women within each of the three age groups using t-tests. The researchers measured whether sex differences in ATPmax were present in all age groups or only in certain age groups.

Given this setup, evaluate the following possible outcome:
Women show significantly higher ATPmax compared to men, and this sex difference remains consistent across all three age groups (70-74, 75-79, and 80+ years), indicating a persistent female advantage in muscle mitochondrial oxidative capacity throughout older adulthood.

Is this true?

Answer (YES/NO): NO